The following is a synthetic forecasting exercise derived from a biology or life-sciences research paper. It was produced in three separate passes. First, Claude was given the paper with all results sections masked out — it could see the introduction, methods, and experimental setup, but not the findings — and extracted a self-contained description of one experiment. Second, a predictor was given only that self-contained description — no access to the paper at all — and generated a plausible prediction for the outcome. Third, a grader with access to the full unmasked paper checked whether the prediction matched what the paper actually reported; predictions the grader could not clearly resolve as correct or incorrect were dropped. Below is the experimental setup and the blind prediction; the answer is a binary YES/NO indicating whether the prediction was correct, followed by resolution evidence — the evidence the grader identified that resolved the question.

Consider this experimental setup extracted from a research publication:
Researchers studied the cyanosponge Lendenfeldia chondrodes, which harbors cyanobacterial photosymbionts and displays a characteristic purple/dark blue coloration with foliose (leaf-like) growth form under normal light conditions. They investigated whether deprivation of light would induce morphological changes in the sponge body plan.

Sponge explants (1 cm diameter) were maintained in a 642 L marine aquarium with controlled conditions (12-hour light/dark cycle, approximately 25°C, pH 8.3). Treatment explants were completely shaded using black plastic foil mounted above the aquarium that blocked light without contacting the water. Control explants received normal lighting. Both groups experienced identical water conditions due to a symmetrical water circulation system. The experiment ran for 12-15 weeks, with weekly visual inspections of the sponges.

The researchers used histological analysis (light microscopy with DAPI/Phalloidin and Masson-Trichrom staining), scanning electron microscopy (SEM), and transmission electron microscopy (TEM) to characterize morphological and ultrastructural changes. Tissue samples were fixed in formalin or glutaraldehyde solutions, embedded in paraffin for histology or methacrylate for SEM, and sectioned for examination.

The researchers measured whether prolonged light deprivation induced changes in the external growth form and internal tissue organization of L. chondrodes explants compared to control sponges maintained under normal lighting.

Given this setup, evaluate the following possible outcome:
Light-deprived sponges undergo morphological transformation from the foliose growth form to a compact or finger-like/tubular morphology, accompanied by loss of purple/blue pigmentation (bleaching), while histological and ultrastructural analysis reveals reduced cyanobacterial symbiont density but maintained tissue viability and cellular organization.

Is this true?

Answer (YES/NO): NO